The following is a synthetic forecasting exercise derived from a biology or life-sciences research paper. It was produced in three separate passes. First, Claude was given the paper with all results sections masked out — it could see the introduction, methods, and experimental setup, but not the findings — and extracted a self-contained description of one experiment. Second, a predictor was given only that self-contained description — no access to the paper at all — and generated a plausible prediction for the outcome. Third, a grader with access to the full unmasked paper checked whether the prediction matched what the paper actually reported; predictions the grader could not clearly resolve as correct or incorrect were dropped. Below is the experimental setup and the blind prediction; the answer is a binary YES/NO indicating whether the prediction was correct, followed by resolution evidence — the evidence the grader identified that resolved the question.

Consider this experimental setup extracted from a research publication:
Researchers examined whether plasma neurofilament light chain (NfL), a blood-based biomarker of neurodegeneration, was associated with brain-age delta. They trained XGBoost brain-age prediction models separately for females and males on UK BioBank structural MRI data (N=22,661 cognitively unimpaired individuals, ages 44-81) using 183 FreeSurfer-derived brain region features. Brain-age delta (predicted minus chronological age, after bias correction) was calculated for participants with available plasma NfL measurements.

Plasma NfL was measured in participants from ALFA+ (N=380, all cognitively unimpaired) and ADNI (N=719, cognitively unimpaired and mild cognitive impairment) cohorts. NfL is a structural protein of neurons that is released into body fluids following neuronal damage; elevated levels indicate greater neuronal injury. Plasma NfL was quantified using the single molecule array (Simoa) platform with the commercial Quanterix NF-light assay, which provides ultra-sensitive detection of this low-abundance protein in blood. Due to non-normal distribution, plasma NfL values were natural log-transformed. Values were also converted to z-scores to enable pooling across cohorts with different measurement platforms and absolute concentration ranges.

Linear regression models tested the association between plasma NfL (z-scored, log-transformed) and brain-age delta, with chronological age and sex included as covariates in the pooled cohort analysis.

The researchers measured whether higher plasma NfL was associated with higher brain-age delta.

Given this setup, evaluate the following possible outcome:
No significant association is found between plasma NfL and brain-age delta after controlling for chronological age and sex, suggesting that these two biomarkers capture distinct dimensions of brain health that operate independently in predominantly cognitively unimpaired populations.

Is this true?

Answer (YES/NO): NO